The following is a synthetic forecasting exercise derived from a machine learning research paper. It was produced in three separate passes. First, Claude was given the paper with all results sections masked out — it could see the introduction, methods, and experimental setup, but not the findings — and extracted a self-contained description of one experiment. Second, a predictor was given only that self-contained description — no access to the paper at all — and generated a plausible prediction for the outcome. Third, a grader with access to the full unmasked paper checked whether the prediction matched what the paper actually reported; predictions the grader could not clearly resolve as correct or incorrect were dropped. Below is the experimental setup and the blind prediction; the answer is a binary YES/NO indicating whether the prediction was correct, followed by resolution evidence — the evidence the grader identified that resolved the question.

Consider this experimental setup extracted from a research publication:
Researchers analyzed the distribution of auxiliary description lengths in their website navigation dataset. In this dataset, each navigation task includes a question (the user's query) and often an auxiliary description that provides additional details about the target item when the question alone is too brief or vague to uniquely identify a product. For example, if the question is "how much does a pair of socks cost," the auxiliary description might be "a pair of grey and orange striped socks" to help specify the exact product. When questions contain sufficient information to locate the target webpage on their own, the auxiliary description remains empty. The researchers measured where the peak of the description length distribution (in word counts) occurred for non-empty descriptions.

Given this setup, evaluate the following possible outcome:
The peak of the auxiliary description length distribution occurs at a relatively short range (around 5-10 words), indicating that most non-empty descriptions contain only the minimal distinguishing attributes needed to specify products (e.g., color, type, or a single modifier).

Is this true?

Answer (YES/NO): NO